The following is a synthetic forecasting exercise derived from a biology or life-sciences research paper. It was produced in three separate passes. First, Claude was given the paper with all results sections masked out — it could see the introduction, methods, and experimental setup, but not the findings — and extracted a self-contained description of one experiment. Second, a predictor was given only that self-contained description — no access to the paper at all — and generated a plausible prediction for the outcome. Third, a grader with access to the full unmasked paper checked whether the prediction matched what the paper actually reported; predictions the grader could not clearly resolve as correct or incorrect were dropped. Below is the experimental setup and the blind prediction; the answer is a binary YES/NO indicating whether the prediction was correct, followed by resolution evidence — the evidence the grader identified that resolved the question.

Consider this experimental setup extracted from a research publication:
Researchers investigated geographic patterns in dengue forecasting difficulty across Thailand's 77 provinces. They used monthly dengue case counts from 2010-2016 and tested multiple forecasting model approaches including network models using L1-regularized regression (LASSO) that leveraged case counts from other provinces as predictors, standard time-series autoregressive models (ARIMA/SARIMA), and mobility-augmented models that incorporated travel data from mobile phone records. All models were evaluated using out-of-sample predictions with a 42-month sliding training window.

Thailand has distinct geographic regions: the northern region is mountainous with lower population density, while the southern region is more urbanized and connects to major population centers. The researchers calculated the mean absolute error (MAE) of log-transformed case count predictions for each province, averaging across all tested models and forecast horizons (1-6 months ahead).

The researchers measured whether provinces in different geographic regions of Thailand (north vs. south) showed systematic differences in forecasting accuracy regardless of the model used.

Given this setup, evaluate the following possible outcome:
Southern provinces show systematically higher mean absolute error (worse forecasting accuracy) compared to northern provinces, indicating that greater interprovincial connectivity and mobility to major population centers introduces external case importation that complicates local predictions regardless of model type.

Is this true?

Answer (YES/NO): NO